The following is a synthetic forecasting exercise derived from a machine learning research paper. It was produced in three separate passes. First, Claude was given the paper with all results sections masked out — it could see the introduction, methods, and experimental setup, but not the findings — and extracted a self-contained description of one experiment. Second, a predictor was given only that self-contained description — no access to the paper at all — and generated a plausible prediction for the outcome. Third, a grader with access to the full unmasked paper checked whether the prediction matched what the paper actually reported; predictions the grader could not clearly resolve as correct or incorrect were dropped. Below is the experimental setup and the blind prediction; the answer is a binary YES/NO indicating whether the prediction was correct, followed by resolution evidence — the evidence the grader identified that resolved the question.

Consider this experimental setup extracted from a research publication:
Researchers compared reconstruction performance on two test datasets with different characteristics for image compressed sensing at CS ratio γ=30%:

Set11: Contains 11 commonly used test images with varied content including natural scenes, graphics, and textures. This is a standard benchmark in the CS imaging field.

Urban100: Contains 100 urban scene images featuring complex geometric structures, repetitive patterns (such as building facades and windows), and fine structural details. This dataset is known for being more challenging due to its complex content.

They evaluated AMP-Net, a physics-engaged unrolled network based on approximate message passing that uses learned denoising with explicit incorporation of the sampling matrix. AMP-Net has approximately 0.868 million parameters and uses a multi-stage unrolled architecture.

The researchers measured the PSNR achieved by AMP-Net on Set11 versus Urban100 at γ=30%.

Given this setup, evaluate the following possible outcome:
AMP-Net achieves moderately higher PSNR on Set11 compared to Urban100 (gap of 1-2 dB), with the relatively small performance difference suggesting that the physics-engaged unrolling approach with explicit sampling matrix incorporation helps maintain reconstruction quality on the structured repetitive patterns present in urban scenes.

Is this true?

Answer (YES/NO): NO